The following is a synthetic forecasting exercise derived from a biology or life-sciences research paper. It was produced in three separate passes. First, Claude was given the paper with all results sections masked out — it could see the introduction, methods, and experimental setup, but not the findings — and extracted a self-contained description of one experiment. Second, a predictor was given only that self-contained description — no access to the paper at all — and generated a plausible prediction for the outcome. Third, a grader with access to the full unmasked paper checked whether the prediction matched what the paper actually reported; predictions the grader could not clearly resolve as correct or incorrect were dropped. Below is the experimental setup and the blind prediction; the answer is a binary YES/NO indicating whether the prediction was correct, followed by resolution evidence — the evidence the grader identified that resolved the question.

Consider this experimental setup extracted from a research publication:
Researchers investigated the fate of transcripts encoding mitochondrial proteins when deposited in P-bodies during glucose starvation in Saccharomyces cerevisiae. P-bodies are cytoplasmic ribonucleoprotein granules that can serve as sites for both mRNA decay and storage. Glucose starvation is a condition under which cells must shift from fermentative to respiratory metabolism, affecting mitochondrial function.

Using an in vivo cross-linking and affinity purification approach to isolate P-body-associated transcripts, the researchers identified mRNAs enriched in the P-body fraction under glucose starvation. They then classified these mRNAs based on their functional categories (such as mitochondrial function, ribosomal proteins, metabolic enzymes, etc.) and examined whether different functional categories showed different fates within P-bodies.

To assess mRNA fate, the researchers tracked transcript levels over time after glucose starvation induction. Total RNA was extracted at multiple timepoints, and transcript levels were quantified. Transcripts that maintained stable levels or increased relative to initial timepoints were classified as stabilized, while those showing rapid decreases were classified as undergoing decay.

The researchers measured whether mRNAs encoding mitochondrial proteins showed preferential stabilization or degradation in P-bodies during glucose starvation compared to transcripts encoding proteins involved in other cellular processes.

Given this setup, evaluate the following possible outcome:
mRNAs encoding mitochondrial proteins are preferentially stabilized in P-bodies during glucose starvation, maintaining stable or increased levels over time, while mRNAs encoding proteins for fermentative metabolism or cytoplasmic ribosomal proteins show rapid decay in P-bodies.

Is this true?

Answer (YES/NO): YES